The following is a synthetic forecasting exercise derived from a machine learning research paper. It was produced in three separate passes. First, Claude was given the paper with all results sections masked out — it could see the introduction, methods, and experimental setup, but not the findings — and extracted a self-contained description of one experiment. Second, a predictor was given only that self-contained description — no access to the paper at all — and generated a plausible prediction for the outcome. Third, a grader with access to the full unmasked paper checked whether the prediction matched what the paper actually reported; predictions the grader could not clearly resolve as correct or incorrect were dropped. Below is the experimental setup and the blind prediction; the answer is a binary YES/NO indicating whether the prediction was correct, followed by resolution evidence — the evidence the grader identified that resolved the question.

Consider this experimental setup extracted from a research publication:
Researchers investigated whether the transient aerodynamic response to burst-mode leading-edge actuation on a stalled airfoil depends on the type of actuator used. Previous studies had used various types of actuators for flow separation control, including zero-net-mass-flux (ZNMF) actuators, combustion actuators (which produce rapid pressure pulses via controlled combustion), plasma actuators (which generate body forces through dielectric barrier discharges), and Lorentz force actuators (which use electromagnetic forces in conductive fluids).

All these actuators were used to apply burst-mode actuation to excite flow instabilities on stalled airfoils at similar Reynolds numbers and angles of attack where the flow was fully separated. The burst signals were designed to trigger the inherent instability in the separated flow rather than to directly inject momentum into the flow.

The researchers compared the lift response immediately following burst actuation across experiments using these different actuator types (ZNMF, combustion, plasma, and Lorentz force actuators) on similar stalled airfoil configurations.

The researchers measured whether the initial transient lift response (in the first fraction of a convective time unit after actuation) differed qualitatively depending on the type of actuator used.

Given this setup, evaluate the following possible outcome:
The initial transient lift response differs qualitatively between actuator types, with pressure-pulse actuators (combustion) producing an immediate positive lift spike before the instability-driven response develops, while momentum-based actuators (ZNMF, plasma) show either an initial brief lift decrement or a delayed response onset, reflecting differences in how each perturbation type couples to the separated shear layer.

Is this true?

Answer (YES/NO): NO